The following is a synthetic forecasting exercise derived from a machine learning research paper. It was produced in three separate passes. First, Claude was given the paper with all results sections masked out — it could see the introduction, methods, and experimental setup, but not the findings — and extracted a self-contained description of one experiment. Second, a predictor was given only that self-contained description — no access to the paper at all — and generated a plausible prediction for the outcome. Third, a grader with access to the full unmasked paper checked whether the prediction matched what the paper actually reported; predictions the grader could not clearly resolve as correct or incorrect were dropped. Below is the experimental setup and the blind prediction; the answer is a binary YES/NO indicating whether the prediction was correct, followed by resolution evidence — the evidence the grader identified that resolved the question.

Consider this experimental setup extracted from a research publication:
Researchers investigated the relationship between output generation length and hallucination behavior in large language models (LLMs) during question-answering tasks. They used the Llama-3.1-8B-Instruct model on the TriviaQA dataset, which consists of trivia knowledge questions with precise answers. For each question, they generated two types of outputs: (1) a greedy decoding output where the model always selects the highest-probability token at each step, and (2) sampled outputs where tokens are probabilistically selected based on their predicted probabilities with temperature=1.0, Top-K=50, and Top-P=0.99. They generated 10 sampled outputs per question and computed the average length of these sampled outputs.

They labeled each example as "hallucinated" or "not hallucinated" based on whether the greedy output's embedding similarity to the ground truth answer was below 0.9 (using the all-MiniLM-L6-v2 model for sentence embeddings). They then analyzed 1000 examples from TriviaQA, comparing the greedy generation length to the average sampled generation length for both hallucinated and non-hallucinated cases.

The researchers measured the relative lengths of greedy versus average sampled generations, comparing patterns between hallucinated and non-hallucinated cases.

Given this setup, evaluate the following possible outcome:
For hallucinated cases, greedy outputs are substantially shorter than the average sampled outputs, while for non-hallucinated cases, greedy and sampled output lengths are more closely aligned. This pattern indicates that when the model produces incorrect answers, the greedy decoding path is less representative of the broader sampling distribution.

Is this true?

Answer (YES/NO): NO